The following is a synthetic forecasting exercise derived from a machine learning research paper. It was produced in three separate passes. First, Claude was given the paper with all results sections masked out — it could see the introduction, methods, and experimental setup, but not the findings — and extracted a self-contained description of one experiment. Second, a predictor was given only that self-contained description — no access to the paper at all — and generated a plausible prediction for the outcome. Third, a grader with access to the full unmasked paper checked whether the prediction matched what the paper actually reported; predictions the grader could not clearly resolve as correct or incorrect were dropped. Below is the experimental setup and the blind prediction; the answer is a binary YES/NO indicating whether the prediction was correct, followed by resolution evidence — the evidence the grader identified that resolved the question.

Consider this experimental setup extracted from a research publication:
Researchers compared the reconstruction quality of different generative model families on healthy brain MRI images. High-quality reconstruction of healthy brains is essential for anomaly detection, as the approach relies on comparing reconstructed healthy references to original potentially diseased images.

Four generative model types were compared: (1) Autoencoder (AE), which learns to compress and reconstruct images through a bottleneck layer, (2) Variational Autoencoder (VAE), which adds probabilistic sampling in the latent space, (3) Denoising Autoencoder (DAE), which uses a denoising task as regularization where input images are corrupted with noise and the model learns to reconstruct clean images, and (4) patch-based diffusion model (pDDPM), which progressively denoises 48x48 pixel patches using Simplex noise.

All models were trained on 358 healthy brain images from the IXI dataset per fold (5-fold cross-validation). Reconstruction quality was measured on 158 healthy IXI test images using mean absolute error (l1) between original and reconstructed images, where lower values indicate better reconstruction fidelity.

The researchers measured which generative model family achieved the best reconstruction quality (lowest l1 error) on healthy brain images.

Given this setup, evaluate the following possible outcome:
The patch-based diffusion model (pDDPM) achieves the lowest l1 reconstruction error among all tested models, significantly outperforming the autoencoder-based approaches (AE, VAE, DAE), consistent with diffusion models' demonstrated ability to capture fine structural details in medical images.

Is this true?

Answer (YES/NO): NO